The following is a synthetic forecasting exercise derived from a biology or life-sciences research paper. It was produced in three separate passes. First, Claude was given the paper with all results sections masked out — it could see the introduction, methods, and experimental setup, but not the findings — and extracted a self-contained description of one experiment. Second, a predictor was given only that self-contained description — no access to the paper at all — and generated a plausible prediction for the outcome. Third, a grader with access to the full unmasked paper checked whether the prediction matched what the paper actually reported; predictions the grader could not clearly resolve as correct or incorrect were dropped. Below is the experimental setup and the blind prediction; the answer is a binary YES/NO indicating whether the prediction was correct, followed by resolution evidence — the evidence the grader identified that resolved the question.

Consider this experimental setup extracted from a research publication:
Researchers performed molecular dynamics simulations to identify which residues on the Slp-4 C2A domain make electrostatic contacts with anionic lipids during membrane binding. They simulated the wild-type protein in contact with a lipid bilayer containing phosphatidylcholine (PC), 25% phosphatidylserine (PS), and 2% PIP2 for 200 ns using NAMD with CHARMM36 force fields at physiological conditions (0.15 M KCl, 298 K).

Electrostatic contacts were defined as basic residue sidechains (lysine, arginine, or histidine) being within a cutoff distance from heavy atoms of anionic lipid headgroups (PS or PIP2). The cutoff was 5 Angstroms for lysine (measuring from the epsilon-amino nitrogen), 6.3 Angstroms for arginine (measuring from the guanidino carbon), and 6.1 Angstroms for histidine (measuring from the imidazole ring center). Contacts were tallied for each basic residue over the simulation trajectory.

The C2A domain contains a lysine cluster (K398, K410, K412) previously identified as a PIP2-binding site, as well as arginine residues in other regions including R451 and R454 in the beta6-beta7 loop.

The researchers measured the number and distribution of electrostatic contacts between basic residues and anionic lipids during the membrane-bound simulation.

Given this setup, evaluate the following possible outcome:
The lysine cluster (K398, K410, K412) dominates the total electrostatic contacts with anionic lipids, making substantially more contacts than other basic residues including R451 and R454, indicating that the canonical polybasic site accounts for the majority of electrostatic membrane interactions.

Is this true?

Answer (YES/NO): NO